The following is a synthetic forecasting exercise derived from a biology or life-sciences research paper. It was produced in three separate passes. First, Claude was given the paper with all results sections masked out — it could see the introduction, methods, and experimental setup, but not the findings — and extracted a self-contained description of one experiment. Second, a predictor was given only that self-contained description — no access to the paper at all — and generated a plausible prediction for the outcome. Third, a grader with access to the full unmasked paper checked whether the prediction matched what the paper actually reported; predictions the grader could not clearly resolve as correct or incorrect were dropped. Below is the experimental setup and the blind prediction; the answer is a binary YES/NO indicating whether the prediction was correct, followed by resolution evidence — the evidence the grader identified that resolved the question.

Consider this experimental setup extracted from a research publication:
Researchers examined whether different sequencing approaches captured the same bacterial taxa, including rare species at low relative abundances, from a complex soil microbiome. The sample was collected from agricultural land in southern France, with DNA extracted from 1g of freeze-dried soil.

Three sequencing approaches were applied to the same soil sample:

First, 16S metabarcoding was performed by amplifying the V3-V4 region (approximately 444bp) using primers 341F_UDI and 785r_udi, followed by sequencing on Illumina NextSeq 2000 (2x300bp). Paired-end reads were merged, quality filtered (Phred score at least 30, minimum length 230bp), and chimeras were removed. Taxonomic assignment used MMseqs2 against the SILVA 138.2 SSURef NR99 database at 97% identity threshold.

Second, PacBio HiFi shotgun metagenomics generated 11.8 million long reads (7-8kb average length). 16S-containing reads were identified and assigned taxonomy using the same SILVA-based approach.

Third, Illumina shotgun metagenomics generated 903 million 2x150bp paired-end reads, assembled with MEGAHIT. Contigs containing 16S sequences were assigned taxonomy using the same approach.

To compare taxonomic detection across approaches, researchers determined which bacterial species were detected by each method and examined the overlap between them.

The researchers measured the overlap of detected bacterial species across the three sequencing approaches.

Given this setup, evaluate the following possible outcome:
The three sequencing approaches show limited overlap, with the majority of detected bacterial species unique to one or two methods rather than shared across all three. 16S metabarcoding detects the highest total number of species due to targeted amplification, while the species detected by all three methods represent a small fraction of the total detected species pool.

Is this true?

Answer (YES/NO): NO